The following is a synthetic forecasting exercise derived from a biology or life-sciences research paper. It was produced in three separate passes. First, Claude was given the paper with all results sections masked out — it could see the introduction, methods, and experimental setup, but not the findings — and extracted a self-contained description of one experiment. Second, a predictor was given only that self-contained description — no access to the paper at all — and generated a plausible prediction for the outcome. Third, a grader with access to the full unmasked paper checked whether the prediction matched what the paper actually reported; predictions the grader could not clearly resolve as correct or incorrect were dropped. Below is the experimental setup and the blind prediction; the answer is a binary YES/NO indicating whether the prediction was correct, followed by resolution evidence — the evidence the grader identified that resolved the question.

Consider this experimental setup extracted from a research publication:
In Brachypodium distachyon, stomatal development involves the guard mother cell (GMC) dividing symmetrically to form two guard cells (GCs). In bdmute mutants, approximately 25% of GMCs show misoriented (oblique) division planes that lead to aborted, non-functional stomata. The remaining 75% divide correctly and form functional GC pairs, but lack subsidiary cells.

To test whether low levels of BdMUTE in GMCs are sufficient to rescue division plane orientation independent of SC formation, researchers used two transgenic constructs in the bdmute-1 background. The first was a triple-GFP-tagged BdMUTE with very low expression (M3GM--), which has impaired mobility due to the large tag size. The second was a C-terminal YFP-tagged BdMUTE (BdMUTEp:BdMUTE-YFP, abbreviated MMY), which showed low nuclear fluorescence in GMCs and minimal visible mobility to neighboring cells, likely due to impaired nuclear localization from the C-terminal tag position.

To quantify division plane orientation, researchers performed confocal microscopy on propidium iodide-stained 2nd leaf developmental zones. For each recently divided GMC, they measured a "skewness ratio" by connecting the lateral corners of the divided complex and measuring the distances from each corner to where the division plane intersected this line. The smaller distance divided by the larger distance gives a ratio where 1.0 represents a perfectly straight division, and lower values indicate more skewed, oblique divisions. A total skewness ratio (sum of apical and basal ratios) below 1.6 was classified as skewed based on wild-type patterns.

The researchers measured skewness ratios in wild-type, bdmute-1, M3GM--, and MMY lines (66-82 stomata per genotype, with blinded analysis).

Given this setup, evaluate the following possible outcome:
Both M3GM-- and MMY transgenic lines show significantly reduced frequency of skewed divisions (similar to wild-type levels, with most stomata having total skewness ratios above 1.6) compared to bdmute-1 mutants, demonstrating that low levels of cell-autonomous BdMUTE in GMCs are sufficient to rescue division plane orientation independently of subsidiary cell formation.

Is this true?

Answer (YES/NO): NO